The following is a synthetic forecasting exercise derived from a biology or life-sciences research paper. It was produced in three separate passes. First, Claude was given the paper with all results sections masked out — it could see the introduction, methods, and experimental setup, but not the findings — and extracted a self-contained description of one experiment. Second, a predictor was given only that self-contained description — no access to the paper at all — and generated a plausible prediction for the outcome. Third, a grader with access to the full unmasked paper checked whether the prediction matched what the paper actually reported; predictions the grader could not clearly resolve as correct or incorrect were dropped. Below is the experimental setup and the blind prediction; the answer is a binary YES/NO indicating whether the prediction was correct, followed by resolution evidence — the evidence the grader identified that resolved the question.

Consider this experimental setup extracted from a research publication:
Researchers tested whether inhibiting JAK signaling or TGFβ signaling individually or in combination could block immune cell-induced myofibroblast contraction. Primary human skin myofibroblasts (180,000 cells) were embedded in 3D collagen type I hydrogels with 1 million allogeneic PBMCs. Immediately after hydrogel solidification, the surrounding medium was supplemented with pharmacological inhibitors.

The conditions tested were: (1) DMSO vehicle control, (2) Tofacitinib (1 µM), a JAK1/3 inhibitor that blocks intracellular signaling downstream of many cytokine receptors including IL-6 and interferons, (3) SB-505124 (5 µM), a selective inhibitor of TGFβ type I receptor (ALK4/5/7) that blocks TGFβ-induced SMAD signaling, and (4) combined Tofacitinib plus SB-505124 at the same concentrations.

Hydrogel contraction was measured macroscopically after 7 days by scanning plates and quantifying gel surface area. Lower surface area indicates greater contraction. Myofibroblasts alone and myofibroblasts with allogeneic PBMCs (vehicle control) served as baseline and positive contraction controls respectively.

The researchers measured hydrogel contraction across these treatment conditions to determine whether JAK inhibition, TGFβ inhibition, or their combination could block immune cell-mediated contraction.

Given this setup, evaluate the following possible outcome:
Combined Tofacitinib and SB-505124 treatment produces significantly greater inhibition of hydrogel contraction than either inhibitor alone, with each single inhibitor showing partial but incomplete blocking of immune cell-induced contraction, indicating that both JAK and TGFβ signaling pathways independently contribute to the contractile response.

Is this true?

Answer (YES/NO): YES